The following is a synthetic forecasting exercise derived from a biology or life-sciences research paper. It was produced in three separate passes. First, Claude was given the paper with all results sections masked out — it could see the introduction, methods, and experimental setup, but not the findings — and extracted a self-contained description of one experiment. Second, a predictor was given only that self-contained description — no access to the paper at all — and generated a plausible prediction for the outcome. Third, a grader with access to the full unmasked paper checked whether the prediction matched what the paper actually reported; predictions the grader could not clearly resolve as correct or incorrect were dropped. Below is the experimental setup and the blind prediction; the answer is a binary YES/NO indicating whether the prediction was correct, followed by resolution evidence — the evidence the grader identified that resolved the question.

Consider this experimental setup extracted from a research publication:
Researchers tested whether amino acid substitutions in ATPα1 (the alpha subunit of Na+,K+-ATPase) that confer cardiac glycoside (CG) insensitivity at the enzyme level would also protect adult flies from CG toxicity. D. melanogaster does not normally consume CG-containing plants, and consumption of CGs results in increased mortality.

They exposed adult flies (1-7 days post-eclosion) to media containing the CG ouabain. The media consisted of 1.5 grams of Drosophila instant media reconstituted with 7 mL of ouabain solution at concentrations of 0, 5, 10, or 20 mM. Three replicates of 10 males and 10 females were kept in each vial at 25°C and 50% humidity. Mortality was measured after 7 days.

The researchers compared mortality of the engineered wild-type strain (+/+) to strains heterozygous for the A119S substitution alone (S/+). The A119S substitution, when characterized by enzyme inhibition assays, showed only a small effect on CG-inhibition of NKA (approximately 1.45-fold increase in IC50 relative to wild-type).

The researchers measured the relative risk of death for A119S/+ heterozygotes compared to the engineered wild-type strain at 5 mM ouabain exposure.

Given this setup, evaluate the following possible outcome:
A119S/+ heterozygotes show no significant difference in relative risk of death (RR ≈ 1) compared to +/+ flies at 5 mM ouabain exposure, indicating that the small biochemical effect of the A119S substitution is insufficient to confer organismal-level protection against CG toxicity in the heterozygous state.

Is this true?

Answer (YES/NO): NO